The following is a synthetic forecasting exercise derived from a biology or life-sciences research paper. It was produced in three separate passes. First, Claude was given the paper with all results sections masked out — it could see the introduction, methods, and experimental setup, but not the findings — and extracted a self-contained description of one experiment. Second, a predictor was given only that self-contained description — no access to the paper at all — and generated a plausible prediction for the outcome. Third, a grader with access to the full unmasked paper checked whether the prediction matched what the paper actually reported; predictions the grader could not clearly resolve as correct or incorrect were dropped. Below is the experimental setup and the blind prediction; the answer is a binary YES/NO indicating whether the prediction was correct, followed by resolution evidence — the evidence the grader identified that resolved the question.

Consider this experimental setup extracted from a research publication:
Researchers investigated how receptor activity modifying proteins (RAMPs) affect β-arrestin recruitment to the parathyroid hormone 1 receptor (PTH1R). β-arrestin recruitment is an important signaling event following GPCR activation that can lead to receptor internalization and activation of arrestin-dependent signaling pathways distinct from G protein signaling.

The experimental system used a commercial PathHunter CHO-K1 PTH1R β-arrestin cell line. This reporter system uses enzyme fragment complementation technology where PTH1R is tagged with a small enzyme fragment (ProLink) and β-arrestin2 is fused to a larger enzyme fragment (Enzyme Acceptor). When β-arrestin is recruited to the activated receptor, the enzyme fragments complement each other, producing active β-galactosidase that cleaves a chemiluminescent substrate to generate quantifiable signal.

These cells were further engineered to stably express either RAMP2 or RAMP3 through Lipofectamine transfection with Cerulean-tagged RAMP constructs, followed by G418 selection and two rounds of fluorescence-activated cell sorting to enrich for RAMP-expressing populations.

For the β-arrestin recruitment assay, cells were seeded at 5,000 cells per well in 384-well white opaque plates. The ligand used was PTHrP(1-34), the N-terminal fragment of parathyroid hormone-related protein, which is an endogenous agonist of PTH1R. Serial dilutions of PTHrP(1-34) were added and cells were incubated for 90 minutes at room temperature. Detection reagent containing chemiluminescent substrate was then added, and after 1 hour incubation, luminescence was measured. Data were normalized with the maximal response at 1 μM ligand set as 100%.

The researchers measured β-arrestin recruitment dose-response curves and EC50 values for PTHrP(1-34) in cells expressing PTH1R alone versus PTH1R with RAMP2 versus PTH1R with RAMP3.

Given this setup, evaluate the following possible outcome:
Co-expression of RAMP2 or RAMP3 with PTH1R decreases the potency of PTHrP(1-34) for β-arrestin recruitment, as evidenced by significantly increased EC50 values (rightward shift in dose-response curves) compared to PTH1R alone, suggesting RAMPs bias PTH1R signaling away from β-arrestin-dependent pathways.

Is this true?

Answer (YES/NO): NO